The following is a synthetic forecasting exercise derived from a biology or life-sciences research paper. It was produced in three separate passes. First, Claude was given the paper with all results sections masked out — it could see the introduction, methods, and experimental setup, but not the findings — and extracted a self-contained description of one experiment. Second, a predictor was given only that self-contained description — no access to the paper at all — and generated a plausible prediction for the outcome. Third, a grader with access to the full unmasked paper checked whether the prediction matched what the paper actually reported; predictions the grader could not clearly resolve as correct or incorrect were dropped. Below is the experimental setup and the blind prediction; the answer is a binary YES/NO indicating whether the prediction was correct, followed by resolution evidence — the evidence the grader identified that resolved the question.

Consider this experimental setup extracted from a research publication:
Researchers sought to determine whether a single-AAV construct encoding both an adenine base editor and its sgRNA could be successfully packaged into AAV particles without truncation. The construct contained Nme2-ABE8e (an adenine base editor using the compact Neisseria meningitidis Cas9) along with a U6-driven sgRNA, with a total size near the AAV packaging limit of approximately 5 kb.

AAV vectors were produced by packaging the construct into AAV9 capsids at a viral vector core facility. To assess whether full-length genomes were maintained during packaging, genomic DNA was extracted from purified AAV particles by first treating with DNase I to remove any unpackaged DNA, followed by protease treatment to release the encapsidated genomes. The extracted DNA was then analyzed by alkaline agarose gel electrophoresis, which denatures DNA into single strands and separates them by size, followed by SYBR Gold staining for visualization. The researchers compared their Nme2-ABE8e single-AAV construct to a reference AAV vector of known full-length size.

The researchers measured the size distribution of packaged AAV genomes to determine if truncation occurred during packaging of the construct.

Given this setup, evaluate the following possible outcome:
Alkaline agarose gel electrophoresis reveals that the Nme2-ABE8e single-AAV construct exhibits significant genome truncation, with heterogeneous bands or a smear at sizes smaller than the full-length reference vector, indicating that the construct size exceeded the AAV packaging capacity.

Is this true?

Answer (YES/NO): NO